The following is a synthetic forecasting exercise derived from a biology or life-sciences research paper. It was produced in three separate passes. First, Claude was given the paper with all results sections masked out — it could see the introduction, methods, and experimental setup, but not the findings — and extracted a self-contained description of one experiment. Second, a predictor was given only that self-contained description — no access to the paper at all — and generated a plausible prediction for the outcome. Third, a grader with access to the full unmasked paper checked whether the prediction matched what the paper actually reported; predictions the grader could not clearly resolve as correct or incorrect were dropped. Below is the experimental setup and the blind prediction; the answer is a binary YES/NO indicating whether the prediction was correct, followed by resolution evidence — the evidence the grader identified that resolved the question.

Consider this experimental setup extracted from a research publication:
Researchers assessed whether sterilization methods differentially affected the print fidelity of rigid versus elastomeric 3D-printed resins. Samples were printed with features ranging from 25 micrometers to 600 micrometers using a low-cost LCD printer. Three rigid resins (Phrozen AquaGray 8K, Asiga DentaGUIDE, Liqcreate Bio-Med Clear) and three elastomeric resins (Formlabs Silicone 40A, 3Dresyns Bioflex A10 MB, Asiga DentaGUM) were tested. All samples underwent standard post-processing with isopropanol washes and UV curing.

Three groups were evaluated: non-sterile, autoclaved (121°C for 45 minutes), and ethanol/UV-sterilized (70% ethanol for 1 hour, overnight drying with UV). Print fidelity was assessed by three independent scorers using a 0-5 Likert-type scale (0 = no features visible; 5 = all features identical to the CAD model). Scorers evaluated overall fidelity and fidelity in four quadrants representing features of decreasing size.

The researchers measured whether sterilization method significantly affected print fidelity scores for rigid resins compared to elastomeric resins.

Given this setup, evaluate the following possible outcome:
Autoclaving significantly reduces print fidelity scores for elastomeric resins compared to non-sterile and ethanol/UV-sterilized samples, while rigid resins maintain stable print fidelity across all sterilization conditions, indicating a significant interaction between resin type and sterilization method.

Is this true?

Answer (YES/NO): NO